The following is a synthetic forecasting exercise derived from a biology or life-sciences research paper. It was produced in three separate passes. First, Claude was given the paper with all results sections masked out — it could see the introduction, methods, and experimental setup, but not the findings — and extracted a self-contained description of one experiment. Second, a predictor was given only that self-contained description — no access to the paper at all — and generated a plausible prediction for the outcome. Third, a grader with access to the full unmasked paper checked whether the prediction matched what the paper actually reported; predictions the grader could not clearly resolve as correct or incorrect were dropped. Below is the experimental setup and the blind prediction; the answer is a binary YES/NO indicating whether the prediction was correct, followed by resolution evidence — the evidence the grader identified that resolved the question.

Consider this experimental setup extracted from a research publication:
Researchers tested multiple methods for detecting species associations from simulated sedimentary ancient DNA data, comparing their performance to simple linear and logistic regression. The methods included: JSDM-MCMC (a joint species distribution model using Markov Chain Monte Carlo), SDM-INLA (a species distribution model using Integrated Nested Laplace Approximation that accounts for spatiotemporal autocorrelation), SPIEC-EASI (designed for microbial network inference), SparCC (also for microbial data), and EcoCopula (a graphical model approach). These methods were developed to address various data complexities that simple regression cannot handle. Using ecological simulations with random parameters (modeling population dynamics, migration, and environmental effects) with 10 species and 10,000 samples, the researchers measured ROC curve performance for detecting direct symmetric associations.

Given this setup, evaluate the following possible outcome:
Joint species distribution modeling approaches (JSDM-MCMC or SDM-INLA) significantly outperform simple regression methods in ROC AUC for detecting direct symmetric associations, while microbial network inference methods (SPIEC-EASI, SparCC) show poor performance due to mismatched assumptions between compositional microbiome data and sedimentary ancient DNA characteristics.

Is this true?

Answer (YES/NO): NO